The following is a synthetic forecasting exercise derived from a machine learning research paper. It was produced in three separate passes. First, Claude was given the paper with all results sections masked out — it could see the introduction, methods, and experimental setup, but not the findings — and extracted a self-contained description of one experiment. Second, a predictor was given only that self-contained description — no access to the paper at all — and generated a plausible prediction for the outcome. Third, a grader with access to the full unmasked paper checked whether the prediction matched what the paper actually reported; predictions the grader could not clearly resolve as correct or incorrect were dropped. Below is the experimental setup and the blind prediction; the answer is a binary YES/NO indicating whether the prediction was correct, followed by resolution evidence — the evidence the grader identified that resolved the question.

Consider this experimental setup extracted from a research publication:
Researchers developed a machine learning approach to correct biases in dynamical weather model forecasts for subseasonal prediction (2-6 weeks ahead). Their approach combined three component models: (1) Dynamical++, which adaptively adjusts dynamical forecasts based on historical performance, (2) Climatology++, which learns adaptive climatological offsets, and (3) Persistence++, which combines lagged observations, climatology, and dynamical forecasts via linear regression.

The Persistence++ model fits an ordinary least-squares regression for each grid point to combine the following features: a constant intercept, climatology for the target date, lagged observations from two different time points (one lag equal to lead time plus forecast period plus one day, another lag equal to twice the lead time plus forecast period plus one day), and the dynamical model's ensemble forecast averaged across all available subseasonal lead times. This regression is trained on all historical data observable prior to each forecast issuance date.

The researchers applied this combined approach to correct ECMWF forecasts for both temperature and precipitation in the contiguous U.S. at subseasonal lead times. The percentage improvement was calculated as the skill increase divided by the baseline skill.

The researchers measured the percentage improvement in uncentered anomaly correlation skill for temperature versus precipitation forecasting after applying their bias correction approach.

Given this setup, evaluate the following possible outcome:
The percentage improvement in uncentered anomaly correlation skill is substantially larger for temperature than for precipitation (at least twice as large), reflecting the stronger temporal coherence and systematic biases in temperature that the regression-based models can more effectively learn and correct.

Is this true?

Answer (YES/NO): NO